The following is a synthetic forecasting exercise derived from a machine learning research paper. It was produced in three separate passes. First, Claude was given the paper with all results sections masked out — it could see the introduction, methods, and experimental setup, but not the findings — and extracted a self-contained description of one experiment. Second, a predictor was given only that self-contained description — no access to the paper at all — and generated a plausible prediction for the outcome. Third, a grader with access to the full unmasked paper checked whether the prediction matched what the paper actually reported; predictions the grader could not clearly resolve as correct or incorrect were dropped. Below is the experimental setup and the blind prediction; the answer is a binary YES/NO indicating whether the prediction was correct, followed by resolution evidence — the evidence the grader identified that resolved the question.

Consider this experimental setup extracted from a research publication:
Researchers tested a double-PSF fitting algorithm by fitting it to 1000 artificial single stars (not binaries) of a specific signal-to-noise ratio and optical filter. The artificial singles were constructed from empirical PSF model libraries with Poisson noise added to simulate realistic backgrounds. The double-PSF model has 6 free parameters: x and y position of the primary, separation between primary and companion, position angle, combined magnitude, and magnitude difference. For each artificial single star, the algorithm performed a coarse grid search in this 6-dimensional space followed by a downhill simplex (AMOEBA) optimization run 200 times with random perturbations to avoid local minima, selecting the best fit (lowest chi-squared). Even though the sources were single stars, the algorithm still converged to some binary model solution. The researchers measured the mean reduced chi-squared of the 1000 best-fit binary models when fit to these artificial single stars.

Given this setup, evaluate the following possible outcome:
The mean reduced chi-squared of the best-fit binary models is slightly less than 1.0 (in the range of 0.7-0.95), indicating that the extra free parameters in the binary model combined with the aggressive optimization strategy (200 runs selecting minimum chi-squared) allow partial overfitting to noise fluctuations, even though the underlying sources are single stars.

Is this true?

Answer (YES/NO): NO